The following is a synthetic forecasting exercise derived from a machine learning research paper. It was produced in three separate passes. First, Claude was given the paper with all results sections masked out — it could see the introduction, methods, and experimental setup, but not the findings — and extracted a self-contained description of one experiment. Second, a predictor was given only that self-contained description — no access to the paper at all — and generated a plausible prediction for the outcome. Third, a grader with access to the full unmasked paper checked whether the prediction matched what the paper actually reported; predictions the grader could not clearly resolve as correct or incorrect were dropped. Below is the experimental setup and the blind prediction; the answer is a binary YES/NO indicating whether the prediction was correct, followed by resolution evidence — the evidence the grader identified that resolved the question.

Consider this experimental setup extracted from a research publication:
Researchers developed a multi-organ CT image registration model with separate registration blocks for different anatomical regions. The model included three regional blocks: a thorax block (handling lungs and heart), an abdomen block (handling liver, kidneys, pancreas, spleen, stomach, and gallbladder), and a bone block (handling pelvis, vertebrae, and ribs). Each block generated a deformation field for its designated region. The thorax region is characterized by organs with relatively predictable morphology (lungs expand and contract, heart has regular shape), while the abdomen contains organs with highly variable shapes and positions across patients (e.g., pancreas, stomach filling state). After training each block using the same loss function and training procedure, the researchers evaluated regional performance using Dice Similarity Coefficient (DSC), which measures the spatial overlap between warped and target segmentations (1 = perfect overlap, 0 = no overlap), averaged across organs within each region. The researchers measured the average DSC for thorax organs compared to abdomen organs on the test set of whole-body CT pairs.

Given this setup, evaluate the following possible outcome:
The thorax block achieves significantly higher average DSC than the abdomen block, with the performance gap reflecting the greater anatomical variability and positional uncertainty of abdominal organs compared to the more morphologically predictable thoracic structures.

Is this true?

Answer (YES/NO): YES